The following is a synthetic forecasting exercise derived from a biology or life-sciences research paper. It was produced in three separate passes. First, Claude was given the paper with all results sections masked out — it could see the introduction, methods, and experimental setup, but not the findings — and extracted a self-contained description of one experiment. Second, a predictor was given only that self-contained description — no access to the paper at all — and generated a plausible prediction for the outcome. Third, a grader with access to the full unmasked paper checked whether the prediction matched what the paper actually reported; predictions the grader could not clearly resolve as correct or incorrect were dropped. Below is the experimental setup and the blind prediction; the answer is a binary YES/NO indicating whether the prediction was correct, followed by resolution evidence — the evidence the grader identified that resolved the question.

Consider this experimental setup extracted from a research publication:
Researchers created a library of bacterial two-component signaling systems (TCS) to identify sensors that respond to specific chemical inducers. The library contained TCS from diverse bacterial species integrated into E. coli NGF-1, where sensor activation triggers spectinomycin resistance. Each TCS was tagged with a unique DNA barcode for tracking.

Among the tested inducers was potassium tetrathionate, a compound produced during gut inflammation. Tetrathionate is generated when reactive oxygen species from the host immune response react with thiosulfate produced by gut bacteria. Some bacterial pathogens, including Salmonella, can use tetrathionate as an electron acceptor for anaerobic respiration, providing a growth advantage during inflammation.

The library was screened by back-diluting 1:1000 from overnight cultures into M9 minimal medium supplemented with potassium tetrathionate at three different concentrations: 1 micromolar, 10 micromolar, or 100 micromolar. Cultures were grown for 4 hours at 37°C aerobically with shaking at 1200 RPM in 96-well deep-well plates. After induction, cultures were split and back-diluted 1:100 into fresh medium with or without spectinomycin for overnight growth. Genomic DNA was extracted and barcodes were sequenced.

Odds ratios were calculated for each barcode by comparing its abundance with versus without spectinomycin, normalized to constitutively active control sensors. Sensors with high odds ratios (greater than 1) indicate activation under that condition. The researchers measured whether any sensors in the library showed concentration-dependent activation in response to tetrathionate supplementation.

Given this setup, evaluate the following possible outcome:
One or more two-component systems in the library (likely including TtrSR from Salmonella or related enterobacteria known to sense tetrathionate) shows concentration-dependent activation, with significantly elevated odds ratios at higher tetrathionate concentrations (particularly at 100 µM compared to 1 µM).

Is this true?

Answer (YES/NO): NO